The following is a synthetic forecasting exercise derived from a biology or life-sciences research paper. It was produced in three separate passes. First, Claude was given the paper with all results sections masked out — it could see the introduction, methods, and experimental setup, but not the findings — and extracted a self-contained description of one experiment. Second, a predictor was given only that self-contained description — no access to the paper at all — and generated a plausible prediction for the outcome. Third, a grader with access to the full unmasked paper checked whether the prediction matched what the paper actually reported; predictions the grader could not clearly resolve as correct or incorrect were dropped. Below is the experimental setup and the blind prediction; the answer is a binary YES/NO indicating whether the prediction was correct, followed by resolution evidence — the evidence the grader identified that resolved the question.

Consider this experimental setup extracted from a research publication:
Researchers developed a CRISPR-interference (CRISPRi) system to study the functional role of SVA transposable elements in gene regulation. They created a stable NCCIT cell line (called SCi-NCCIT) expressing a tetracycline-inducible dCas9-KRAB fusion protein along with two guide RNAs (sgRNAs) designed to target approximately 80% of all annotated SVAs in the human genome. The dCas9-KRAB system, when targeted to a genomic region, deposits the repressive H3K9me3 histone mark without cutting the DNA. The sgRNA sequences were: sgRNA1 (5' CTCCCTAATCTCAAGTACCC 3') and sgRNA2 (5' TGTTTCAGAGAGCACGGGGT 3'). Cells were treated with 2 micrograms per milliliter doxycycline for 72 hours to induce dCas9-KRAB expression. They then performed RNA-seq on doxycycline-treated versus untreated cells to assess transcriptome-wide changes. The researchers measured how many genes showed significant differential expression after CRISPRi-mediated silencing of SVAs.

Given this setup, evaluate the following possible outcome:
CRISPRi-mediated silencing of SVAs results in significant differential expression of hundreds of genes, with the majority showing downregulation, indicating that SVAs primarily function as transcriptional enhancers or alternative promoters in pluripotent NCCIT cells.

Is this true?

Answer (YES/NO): NO